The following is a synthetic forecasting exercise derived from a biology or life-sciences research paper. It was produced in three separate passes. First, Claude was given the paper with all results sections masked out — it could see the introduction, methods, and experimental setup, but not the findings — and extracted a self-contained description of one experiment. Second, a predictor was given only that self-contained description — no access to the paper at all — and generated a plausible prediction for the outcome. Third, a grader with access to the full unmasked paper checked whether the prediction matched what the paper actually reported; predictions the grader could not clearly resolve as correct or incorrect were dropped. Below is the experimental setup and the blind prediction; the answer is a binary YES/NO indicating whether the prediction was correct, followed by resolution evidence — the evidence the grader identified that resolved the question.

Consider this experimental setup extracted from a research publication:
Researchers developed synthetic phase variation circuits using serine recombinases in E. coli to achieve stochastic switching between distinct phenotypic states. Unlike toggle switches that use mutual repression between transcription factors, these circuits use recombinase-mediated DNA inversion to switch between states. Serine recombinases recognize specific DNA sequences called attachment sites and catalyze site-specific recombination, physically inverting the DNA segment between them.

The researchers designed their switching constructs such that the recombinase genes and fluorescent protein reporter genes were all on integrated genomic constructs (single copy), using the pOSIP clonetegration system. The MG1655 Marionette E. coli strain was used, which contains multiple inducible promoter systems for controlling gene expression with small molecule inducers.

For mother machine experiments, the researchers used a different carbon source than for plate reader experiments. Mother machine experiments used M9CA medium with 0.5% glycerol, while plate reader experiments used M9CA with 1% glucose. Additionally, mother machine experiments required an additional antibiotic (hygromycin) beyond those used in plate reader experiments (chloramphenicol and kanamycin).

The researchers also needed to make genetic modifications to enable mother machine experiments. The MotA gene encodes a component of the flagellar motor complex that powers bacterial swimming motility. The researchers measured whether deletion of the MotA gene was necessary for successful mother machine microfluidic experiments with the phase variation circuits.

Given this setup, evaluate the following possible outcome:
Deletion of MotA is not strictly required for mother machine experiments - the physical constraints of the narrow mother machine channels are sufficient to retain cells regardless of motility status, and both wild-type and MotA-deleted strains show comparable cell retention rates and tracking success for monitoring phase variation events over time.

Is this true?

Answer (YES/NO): NO